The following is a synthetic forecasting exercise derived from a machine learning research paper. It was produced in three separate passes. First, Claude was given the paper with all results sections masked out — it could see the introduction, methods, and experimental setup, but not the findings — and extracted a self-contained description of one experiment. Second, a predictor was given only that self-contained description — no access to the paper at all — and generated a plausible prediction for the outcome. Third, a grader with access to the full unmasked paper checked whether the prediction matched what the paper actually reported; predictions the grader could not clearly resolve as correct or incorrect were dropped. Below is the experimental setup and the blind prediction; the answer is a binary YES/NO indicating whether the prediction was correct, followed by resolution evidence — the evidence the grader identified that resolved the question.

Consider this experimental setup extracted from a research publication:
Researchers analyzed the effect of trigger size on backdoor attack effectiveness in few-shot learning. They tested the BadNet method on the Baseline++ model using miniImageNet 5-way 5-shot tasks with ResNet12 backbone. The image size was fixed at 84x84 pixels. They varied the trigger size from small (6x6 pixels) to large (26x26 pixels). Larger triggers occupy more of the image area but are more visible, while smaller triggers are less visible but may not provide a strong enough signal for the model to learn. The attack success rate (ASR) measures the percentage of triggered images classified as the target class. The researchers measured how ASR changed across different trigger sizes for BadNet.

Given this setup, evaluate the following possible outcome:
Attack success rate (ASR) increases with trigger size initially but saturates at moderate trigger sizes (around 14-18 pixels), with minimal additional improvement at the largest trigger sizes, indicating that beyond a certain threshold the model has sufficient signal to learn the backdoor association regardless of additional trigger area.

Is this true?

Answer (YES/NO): NO